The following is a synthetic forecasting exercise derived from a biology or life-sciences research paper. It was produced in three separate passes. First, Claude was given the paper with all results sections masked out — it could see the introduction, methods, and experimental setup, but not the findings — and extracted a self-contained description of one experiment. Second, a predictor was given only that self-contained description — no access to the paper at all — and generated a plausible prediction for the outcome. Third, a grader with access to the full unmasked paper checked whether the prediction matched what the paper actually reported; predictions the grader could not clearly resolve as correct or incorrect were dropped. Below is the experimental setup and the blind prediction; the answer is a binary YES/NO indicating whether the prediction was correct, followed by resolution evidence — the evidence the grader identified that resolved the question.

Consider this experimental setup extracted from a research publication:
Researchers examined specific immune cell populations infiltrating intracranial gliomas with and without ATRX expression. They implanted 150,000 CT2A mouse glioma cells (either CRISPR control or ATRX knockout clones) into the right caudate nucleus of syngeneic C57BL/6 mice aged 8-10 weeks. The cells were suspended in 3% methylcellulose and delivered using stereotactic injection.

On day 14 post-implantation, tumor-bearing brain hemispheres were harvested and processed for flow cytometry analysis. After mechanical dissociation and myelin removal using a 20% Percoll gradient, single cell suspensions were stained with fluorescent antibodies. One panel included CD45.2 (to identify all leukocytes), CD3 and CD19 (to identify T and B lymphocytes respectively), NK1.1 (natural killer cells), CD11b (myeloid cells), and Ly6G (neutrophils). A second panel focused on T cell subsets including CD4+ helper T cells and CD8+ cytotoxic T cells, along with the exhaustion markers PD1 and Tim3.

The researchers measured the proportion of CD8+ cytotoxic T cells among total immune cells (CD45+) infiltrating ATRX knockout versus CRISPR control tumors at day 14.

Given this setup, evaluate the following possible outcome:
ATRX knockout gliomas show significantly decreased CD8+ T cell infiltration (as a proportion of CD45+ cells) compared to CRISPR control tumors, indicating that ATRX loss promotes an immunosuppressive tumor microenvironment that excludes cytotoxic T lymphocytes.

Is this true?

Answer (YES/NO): NO